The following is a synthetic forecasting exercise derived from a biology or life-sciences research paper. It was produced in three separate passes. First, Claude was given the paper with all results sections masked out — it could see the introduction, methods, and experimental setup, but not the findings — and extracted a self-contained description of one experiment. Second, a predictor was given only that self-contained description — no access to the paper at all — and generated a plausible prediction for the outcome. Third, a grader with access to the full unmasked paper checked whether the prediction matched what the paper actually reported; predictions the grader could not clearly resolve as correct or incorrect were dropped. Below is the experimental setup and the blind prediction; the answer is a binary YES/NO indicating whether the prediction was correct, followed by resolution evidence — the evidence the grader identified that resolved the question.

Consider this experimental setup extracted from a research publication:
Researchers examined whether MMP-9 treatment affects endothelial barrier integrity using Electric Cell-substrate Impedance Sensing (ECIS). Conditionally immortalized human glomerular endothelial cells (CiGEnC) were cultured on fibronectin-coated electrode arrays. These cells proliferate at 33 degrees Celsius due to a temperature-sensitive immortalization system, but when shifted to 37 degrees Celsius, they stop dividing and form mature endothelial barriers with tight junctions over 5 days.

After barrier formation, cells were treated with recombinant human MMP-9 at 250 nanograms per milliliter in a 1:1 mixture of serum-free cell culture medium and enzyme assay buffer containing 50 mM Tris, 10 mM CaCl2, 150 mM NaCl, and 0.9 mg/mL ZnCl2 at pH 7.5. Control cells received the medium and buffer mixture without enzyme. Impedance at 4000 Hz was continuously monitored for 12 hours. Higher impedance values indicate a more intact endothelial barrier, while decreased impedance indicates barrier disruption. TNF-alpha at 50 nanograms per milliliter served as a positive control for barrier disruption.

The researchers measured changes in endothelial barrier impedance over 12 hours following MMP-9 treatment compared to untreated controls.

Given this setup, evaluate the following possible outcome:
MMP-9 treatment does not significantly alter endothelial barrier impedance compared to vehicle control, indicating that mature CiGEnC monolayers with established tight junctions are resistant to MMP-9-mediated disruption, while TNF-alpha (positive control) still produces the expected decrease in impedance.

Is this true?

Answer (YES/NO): NO